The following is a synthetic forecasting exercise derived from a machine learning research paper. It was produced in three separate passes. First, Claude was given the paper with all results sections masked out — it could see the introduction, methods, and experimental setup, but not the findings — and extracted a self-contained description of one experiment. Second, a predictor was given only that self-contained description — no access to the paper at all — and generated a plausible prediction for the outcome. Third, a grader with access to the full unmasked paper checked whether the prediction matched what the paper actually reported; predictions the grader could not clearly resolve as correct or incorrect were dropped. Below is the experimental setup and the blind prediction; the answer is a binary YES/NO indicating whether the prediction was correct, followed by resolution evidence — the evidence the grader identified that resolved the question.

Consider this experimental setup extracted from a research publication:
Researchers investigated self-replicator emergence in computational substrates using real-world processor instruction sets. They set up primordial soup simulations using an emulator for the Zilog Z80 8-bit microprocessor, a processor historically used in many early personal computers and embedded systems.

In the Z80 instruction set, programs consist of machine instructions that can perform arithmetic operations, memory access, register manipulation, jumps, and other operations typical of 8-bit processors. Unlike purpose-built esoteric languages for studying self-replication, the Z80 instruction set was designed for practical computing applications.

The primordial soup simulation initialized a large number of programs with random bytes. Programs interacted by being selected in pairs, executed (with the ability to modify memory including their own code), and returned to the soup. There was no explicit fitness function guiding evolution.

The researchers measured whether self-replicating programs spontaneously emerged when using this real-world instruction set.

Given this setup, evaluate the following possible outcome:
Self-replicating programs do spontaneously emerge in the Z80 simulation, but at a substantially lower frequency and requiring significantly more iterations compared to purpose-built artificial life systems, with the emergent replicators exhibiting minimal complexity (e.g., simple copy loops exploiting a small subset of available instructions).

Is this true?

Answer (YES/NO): NO